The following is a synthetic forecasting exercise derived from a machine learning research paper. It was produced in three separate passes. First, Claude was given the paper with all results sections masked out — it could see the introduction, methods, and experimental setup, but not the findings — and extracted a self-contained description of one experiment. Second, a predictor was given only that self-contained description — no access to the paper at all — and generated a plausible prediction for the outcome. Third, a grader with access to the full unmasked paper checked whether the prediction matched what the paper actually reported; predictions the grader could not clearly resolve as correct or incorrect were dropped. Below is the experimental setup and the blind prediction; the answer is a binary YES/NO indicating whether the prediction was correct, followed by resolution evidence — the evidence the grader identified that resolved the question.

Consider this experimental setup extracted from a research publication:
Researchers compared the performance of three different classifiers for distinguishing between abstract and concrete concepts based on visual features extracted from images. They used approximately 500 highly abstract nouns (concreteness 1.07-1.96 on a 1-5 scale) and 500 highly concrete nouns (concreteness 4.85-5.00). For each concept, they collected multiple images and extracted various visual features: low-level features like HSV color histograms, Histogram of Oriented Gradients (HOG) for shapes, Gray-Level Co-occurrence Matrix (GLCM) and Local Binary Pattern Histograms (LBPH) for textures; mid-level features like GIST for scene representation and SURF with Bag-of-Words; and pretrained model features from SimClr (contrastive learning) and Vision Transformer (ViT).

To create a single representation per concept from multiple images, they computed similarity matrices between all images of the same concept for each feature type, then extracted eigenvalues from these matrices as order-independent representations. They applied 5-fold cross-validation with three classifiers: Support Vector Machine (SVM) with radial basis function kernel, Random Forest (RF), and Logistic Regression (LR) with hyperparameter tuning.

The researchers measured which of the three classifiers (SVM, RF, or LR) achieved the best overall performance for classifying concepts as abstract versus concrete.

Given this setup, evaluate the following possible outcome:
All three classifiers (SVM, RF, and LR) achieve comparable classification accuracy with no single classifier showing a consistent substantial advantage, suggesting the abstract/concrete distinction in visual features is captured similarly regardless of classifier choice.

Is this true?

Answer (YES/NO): NO